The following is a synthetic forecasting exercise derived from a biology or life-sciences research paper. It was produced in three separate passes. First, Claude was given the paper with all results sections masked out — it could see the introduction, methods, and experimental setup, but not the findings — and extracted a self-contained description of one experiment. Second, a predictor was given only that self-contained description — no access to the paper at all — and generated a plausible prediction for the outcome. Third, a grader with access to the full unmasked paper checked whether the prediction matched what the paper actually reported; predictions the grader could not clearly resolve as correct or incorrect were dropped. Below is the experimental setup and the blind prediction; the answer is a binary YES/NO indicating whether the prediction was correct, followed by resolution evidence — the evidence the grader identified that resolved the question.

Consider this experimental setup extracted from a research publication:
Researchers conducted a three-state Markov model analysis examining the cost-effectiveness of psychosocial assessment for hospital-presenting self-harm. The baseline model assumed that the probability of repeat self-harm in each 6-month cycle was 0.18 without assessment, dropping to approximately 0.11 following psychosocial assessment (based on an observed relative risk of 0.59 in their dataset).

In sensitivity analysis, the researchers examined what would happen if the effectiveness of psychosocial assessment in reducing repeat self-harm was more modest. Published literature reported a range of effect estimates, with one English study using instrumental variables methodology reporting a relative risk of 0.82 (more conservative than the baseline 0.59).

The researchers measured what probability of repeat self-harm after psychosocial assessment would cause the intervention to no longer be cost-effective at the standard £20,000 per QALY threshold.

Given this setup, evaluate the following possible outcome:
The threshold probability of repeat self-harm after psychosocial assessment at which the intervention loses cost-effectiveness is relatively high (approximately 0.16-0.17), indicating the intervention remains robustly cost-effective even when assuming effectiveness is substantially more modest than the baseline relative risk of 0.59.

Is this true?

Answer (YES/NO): NO